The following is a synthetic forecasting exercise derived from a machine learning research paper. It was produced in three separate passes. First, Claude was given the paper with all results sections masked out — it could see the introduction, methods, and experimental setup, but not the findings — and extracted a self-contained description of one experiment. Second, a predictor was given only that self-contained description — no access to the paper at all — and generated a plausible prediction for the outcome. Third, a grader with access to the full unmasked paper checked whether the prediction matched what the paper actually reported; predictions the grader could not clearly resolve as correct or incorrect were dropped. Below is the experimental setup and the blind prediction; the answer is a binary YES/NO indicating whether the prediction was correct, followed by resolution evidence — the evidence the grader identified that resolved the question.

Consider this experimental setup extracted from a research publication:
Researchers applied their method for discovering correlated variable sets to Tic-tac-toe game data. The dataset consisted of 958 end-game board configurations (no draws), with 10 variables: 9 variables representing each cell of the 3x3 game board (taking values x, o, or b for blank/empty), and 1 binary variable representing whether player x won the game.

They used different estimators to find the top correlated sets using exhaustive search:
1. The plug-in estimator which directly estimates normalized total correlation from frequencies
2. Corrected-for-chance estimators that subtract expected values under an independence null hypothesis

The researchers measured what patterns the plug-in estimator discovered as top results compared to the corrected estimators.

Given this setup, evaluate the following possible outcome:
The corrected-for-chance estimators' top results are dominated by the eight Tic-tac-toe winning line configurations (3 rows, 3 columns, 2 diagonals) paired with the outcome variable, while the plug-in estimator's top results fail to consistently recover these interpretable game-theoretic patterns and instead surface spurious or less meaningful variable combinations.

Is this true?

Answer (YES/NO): NO